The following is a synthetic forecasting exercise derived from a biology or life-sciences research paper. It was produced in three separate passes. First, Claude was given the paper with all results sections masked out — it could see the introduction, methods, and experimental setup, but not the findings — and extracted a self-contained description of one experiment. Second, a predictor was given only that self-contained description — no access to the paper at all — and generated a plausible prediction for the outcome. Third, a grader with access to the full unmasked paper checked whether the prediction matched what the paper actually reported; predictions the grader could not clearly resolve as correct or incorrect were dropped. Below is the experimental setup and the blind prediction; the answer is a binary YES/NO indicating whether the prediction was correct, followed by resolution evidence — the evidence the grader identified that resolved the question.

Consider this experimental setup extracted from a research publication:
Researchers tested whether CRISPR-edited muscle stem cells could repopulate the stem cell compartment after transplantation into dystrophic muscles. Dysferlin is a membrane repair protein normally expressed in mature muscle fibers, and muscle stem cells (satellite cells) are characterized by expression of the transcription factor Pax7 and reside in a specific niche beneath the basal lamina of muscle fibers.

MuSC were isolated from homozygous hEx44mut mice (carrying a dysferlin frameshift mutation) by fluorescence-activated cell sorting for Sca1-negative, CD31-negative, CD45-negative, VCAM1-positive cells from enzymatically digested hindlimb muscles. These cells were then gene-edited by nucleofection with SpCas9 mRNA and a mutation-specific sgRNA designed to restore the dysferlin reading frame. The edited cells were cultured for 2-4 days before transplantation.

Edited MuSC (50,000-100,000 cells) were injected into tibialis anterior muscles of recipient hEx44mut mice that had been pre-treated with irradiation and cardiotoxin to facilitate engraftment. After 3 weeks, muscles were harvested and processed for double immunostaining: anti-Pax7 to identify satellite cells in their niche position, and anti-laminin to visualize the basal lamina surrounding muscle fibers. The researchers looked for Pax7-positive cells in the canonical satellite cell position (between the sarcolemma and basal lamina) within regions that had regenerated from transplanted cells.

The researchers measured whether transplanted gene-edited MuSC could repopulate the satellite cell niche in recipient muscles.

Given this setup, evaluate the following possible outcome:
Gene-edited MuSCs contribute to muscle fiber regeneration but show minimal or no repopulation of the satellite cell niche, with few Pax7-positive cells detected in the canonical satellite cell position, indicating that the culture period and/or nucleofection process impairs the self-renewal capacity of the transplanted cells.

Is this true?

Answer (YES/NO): NO